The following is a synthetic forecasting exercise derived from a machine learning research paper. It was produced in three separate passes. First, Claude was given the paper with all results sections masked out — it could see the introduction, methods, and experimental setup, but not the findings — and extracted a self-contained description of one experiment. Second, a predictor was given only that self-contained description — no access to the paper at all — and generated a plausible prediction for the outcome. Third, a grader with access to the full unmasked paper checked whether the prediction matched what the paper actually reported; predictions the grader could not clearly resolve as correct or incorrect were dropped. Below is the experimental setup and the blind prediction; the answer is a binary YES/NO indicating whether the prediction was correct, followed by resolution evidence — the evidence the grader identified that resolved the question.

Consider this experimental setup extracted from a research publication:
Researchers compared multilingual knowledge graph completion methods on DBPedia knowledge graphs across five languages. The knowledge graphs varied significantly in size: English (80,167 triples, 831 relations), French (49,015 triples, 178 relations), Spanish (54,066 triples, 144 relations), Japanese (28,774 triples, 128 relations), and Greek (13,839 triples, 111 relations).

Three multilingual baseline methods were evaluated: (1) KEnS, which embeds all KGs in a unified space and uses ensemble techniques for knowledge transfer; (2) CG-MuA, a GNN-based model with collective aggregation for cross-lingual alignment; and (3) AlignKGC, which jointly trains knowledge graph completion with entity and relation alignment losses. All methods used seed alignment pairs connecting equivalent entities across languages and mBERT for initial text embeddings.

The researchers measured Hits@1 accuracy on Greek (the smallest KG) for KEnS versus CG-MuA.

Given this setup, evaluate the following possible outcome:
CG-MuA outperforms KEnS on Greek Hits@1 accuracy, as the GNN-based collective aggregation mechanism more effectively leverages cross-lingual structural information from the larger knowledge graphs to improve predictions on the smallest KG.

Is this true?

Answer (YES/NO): NO